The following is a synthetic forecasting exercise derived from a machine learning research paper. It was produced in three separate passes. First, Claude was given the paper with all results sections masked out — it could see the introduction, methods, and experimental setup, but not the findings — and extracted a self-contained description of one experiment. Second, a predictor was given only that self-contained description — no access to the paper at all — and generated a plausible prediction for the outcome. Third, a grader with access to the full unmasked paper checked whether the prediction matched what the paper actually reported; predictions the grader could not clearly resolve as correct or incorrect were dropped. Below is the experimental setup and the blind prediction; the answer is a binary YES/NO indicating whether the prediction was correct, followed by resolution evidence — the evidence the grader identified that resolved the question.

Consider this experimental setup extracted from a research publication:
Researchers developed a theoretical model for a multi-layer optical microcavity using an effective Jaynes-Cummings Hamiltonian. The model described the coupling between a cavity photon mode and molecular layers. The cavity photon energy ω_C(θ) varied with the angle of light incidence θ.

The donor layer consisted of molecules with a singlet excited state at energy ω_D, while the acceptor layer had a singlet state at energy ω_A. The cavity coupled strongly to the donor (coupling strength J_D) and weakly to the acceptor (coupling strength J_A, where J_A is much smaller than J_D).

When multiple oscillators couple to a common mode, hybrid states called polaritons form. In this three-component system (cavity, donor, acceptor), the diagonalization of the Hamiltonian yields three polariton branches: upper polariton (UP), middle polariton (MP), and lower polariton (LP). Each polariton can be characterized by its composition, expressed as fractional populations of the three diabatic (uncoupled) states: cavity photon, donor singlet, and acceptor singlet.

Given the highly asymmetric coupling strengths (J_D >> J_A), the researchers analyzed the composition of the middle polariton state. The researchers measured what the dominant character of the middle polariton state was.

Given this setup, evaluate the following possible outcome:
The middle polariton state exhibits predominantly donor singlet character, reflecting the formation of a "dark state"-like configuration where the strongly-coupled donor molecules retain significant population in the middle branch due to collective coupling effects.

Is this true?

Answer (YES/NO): NO